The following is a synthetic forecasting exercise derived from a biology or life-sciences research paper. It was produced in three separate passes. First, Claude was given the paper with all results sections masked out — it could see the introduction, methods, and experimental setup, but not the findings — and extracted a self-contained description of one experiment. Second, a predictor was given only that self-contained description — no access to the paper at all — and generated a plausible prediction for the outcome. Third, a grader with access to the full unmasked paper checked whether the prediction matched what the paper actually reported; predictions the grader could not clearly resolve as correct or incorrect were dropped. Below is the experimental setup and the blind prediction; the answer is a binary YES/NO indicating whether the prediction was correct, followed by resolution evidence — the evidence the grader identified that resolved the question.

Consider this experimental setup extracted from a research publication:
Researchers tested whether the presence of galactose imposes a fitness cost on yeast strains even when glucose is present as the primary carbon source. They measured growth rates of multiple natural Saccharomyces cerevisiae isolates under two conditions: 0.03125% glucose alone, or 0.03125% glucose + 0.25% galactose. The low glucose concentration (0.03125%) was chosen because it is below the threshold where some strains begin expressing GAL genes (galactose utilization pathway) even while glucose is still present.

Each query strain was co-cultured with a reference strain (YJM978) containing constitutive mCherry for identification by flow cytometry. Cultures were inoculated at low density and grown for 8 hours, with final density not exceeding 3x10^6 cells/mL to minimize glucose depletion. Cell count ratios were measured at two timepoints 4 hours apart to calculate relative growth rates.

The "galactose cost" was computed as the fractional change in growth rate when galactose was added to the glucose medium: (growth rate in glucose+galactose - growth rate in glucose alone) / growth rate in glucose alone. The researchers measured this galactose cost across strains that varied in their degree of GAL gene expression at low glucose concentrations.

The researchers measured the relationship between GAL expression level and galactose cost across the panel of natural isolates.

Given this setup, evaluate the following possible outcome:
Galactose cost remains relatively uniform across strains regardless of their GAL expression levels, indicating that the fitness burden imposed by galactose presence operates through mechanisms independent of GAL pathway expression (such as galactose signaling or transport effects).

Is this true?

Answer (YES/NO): NO